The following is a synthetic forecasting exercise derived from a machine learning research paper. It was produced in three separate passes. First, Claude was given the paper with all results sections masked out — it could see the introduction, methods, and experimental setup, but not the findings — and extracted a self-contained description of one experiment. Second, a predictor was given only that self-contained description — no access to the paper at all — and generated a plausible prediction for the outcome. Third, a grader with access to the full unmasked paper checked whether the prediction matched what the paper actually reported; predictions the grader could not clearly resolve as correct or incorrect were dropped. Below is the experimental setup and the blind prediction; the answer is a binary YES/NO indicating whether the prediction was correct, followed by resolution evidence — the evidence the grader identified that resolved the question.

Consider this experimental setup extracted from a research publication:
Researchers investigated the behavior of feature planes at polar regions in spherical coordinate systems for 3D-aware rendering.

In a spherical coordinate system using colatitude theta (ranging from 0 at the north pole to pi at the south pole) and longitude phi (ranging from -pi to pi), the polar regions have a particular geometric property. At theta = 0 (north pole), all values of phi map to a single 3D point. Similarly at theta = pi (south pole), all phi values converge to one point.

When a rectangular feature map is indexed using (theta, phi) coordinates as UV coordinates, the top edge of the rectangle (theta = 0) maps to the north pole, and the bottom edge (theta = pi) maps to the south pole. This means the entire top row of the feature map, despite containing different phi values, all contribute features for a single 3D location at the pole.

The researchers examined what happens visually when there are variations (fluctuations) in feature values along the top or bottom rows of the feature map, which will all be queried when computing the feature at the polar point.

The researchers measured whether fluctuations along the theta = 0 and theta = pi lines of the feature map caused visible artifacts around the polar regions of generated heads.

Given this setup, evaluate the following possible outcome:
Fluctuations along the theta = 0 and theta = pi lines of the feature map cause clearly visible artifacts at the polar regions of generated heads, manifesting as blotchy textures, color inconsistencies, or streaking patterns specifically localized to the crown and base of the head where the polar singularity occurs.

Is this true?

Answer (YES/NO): YES